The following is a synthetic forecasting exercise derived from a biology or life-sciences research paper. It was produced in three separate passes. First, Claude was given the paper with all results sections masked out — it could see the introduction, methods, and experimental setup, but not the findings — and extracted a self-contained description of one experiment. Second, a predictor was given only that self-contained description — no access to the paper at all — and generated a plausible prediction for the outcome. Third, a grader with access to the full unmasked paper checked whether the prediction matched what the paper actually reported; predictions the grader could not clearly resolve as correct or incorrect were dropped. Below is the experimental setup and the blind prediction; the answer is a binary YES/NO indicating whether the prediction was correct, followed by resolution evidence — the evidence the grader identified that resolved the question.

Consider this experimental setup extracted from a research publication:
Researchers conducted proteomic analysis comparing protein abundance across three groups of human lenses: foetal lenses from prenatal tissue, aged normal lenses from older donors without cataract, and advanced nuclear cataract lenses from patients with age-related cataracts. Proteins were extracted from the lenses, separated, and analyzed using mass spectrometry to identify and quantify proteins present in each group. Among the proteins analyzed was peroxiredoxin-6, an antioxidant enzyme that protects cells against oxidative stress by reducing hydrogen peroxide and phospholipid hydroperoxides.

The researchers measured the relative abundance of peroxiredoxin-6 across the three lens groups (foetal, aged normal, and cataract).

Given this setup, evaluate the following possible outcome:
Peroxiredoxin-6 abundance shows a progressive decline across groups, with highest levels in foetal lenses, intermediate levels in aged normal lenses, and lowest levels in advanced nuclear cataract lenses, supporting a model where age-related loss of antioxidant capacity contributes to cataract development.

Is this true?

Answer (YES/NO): NO